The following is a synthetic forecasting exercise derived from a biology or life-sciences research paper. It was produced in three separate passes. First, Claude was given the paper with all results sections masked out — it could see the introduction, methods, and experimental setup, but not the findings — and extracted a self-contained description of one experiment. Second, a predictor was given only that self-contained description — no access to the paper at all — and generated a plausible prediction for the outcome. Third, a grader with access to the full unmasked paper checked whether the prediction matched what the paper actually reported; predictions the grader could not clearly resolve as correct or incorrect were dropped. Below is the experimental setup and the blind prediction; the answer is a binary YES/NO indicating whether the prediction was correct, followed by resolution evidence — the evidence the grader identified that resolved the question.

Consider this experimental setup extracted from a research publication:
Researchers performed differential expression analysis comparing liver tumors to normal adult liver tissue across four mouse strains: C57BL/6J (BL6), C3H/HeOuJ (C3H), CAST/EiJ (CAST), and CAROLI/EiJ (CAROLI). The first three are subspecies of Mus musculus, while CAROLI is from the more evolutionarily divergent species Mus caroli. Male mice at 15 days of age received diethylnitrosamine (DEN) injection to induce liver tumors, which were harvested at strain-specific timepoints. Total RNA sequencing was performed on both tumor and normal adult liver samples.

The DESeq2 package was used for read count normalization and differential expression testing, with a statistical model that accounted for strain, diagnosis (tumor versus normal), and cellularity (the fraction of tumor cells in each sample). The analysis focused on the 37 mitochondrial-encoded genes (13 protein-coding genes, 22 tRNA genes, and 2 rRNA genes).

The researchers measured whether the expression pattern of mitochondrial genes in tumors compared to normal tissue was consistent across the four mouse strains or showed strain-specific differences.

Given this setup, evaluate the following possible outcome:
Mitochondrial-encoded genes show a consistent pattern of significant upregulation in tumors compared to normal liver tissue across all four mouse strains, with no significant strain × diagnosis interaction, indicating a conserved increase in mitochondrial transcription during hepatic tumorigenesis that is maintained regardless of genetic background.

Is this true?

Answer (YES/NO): NO